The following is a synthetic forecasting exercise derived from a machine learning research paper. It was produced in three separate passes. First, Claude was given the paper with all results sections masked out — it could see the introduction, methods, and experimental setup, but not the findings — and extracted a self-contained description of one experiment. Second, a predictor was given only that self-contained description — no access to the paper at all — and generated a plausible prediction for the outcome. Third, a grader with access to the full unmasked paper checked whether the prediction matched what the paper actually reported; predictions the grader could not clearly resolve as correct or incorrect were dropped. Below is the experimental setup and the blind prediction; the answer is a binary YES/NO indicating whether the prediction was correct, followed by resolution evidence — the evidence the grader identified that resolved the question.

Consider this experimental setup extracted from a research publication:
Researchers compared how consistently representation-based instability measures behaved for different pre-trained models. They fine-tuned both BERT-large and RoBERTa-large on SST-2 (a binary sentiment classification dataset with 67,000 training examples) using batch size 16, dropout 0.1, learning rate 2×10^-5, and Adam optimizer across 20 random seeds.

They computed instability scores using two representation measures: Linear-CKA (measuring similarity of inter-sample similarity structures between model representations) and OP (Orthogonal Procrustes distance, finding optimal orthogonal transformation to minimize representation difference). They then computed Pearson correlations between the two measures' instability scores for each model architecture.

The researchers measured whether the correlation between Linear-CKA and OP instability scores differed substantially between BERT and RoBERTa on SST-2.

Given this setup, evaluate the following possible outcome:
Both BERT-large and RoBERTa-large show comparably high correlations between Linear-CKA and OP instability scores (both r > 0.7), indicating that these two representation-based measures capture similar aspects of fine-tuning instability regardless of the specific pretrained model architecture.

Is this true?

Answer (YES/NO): YES